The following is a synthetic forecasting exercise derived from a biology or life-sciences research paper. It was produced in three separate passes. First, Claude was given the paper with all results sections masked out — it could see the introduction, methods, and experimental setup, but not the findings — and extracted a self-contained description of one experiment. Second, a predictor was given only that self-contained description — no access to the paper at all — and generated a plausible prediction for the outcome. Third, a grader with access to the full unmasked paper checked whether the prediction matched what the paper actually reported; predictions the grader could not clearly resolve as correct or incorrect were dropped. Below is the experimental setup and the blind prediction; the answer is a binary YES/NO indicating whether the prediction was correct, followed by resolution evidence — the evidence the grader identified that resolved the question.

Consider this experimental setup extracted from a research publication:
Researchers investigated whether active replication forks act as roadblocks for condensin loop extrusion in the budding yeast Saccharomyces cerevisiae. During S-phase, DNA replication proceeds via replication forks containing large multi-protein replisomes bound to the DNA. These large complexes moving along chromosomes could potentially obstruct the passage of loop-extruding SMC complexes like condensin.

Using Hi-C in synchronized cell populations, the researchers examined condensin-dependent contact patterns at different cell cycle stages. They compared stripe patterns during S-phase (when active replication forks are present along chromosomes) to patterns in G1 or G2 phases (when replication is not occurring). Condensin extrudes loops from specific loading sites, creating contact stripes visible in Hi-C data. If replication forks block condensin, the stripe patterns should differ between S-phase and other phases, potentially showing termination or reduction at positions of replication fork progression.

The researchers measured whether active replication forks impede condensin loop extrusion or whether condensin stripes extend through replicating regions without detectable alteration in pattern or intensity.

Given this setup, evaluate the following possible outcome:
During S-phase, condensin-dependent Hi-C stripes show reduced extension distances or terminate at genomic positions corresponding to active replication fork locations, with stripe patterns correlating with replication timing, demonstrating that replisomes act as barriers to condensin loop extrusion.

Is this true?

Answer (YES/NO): YES